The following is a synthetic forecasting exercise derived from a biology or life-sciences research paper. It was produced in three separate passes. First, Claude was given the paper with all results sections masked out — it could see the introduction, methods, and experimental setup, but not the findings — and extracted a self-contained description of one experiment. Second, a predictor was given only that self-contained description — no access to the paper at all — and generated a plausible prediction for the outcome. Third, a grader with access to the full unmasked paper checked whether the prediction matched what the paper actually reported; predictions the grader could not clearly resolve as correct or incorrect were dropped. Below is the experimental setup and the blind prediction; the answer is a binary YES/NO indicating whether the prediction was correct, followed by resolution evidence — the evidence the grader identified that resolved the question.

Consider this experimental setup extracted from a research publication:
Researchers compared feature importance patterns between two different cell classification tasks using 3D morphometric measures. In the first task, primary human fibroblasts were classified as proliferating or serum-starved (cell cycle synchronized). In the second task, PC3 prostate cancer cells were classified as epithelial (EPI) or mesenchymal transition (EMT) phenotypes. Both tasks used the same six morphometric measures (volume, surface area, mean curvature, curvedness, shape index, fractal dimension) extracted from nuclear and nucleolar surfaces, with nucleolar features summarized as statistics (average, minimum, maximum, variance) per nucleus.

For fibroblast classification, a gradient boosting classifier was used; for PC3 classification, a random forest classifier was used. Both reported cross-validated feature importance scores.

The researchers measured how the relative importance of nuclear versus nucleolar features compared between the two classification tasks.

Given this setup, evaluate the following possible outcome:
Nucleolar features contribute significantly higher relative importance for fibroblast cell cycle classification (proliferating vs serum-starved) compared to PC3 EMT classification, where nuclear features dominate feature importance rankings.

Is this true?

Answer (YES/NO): NO